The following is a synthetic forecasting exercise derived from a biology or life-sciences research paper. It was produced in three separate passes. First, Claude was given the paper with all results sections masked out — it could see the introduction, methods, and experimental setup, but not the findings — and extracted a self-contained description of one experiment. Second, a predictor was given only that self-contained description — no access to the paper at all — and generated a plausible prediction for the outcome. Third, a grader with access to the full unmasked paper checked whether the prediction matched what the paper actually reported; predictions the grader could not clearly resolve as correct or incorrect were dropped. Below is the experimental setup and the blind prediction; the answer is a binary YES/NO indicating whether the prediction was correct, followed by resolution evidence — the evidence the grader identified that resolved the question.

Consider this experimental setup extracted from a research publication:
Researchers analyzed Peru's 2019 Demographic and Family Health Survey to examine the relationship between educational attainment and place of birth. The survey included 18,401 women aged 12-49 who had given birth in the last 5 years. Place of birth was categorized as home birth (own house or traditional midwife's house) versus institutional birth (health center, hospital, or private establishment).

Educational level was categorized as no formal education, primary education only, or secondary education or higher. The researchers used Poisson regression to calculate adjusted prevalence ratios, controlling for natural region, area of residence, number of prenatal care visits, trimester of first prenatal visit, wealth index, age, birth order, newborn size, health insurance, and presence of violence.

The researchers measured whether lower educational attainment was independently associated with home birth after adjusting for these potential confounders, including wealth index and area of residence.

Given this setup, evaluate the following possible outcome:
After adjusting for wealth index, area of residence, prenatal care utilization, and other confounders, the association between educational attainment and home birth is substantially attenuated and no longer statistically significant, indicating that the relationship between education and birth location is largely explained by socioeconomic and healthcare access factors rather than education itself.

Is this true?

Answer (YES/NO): NO